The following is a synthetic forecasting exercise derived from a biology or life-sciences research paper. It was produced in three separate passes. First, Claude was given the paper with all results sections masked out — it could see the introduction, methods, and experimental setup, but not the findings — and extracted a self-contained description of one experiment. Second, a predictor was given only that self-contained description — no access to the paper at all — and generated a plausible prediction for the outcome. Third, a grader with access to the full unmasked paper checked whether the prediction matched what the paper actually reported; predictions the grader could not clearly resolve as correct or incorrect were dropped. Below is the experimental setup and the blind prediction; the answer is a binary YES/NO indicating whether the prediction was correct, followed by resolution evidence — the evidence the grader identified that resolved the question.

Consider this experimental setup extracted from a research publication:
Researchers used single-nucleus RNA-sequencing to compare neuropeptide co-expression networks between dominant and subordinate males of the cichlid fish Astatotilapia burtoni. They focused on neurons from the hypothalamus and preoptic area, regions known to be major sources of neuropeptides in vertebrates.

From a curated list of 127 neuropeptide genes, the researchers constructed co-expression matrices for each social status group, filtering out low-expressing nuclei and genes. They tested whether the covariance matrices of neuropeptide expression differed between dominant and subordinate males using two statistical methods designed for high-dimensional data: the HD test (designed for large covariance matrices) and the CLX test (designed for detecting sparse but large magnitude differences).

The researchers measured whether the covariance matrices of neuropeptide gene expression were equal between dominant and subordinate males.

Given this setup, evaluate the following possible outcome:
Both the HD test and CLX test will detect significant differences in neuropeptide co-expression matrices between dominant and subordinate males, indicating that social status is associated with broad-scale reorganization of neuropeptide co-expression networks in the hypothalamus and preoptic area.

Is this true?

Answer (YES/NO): YES